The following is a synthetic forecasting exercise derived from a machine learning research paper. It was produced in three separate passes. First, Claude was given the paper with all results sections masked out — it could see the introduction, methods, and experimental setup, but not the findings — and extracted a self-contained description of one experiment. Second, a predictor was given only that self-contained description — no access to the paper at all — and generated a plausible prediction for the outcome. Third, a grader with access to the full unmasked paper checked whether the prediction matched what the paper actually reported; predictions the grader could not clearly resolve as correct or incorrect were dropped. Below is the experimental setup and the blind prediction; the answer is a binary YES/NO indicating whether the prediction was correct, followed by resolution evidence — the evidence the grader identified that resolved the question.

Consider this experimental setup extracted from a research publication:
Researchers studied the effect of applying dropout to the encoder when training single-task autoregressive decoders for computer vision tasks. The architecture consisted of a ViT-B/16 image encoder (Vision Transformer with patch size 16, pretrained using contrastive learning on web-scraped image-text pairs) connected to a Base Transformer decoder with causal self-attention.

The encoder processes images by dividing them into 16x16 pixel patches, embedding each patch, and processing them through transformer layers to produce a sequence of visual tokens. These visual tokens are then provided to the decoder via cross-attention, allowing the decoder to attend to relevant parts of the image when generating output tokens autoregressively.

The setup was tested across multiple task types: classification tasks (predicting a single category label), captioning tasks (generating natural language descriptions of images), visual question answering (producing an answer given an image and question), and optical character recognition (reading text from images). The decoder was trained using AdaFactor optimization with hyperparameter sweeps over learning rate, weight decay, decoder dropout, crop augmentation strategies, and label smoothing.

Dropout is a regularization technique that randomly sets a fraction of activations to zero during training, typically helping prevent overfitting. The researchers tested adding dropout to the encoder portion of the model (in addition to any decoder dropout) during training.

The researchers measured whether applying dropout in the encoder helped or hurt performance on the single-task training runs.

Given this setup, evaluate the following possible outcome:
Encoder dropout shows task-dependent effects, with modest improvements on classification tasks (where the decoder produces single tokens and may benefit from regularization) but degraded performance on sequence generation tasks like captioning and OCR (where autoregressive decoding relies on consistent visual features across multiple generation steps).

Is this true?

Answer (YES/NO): NO